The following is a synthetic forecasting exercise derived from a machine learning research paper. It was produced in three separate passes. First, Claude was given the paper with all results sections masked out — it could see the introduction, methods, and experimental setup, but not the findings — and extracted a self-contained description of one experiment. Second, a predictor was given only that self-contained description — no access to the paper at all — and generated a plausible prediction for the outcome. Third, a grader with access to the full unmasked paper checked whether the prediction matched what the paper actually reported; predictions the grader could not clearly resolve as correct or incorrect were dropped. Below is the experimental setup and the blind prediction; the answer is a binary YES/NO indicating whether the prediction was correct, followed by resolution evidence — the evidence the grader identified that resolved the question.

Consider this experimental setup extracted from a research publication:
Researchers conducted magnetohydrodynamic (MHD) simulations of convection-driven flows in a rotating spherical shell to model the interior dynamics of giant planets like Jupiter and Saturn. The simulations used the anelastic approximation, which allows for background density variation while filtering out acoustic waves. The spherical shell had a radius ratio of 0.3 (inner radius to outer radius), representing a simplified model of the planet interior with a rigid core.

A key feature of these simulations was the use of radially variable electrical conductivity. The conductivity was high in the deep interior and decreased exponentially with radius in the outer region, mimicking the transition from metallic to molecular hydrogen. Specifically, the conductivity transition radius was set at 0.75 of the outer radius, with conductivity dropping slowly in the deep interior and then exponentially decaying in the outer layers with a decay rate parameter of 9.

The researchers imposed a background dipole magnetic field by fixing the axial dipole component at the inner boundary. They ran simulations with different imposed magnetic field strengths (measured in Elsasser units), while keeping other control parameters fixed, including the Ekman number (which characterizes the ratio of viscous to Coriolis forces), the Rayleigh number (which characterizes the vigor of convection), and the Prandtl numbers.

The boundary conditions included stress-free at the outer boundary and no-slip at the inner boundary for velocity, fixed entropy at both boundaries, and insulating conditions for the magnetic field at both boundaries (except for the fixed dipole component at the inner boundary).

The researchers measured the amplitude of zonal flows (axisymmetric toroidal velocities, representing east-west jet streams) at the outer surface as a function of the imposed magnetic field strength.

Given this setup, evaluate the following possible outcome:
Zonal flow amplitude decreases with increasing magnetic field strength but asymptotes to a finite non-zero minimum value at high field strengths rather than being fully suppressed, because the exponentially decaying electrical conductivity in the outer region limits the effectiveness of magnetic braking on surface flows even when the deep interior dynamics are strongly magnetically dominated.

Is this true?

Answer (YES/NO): NO